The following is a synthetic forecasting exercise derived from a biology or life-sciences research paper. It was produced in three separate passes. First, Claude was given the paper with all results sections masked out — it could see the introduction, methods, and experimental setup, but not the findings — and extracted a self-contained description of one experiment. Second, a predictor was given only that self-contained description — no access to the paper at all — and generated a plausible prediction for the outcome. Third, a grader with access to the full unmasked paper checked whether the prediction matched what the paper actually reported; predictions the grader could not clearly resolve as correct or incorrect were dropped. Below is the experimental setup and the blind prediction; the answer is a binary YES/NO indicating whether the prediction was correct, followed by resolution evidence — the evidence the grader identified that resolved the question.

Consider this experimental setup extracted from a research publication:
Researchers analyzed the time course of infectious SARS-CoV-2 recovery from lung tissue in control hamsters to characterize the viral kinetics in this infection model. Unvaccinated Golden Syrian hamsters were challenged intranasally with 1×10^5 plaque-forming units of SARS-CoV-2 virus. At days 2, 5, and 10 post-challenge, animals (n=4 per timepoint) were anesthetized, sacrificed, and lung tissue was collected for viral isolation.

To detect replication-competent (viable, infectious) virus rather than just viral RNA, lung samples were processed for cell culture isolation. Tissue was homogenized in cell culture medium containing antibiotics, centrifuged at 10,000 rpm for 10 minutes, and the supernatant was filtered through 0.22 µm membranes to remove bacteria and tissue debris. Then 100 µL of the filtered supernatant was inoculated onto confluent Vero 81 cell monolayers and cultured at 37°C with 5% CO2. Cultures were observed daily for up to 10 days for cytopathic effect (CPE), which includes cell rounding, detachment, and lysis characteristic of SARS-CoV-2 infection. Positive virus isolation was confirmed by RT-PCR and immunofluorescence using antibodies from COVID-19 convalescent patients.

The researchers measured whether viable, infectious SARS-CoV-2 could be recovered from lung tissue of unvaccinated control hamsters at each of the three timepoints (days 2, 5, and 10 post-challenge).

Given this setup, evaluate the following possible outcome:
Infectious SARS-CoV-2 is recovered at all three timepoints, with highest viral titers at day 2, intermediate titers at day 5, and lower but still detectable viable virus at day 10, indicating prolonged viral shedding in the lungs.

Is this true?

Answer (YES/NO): NO